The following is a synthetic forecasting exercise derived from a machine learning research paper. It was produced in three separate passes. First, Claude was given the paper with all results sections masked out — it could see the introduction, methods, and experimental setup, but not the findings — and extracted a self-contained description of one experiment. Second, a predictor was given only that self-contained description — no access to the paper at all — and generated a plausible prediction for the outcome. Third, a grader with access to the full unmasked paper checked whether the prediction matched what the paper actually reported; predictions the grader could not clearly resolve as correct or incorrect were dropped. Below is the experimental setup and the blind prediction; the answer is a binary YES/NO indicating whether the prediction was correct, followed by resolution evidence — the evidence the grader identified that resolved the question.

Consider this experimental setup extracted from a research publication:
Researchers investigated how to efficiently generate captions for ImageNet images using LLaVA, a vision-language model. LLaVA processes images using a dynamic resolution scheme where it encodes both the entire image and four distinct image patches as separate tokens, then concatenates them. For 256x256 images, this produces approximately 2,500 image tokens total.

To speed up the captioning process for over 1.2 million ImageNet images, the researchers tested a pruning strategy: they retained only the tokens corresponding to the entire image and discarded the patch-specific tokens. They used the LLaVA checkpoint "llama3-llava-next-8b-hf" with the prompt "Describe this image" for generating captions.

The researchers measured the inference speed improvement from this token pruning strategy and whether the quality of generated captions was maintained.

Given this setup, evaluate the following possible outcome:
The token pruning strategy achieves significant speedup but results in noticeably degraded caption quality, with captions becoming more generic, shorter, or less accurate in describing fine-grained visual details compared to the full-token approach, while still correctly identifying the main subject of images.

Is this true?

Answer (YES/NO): NO